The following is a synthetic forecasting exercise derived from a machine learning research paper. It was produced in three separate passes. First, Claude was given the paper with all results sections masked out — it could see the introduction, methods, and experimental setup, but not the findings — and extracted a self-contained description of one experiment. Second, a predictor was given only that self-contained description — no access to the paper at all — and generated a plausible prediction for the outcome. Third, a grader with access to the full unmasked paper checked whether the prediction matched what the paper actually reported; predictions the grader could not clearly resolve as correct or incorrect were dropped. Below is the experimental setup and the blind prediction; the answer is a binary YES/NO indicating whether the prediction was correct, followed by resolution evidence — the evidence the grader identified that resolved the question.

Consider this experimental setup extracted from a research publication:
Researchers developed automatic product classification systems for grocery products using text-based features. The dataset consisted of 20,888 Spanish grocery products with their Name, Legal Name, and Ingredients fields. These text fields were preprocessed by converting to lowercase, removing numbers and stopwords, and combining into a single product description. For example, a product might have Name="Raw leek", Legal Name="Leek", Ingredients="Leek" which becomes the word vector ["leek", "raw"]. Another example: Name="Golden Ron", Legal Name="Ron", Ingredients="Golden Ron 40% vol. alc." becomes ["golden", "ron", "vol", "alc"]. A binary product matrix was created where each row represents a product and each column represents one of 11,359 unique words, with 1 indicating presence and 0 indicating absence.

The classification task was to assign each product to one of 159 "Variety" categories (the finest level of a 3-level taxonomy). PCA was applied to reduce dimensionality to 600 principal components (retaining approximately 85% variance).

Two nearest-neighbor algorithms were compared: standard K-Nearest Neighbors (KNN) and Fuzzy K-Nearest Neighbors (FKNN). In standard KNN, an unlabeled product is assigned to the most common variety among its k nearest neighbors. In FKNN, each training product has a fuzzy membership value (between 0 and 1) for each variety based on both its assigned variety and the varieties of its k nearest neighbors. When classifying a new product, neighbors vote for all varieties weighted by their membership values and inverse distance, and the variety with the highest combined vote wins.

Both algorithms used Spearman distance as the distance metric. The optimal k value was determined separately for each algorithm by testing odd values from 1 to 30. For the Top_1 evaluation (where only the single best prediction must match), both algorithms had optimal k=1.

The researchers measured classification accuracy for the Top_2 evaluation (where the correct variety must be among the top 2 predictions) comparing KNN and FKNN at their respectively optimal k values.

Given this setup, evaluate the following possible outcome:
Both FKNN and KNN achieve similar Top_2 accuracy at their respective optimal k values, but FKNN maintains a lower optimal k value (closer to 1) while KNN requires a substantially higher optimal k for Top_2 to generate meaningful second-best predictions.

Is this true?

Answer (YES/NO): NO